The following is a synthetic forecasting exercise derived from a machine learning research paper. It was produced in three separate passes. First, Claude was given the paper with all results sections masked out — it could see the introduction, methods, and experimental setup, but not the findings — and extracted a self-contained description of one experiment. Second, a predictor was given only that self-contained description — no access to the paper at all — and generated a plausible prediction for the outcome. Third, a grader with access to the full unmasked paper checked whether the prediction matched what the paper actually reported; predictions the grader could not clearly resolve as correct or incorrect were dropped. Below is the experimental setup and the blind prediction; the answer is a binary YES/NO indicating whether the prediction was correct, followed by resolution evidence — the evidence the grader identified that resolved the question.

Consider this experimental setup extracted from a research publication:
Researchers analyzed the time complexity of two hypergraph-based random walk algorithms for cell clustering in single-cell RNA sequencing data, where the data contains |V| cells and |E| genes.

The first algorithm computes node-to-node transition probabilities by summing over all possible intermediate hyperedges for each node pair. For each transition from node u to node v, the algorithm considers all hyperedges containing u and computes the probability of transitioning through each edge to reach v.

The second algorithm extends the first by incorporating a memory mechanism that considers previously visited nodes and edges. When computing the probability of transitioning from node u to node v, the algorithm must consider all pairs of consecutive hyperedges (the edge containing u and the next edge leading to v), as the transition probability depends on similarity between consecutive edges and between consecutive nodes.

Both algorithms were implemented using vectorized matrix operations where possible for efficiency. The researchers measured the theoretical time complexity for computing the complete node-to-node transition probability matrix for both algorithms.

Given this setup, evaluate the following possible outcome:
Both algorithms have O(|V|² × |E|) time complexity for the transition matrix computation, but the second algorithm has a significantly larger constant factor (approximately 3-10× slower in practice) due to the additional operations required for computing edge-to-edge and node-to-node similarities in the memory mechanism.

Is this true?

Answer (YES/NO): NO